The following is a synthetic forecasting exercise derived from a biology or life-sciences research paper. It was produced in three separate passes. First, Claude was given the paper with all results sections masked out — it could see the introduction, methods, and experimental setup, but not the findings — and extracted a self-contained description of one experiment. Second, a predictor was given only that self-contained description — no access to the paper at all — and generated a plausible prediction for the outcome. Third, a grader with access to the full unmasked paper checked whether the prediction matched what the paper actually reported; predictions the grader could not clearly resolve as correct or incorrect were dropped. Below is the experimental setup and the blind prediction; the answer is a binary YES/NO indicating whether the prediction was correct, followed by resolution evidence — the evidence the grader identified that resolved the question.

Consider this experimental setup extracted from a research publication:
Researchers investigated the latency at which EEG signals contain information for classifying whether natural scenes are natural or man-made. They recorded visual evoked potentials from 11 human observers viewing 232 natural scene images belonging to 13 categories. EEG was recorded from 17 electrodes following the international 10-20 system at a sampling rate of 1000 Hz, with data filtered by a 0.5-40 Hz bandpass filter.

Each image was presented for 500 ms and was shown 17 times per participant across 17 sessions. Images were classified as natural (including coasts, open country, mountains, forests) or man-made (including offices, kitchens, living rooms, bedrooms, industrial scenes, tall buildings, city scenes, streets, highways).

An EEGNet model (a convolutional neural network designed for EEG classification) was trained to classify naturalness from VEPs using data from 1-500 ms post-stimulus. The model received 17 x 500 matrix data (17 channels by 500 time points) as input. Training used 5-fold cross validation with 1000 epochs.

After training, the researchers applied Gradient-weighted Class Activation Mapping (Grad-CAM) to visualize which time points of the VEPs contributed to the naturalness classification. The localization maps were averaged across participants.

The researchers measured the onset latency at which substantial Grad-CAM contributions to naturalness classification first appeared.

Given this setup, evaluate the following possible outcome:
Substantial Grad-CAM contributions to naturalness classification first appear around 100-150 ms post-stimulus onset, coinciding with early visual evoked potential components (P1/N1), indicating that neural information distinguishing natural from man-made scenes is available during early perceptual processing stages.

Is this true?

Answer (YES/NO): NO